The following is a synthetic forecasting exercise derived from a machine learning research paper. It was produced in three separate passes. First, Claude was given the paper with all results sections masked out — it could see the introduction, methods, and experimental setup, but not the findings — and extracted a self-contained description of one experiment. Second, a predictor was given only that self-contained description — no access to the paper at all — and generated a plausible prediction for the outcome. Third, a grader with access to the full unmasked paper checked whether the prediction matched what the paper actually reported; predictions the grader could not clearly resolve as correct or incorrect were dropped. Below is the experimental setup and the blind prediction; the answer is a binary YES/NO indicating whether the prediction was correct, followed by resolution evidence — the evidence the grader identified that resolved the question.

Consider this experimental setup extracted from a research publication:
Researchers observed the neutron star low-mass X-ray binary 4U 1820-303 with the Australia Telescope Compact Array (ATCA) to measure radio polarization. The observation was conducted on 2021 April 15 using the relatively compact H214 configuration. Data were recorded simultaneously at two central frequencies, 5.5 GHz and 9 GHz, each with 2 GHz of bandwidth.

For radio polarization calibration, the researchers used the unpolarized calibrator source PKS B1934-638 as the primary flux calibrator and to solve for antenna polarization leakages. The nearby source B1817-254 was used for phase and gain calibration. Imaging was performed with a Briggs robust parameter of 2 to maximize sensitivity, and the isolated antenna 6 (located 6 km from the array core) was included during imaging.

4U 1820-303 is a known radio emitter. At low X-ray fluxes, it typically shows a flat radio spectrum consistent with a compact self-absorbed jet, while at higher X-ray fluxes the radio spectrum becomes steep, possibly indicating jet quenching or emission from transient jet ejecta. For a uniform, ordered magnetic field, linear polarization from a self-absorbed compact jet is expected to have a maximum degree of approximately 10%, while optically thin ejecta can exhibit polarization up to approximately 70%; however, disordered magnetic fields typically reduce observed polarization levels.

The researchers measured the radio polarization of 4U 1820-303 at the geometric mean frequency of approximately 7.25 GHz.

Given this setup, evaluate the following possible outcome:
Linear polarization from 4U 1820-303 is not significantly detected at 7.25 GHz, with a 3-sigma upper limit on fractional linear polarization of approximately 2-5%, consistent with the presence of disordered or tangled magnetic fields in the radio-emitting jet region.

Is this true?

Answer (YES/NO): NO